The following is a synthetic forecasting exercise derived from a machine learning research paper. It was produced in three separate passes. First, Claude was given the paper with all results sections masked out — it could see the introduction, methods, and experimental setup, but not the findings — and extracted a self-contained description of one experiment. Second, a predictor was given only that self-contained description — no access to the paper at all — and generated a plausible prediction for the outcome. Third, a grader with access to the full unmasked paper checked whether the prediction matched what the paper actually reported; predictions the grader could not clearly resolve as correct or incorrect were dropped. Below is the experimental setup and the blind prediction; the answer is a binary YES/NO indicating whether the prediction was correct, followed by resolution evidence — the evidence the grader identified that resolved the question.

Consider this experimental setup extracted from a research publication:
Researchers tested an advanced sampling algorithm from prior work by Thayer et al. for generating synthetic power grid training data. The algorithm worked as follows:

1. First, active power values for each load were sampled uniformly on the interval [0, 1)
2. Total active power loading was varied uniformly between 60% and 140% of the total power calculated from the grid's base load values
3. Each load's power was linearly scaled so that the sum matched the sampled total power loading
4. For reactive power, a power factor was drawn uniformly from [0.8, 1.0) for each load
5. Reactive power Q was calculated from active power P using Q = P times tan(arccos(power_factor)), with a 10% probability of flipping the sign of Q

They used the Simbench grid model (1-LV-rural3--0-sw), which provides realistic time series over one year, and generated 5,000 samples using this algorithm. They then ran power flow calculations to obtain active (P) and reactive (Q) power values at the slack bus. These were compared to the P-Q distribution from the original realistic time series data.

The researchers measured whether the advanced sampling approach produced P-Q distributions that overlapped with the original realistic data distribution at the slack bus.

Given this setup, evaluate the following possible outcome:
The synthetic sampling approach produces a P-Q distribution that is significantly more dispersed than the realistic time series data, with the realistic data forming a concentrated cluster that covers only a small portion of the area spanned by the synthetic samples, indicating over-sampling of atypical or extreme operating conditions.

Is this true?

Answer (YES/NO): NO